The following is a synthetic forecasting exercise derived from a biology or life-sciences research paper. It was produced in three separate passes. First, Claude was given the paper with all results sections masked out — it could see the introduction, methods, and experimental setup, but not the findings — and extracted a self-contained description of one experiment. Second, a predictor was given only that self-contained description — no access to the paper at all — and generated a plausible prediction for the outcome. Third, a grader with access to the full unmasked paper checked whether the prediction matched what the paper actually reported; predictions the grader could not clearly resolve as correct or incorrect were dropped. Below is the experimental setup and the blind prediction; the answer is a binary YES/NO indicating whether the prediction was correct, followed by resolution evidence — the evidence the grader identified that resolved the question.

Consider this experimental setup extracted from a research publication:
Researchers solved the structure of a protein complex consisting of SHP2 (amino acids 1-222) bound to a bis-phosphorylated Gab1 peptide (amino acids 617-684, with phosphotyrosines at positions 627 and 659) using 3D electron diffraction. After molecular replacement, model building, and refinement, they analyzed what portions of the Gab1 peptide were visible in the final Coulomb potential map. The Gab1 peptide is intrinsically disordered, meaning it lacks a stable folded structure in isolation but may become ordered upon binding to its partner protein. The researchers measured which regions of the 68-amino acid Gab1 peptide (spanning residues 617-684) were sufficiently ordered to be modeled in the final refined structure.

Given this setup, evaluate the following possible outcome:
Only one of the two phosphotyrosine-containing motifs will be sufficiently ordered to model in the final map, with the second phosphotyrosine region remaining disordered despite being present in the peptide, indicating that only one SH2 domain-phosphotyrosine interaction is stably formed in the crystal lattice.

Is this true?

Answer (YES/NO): NO